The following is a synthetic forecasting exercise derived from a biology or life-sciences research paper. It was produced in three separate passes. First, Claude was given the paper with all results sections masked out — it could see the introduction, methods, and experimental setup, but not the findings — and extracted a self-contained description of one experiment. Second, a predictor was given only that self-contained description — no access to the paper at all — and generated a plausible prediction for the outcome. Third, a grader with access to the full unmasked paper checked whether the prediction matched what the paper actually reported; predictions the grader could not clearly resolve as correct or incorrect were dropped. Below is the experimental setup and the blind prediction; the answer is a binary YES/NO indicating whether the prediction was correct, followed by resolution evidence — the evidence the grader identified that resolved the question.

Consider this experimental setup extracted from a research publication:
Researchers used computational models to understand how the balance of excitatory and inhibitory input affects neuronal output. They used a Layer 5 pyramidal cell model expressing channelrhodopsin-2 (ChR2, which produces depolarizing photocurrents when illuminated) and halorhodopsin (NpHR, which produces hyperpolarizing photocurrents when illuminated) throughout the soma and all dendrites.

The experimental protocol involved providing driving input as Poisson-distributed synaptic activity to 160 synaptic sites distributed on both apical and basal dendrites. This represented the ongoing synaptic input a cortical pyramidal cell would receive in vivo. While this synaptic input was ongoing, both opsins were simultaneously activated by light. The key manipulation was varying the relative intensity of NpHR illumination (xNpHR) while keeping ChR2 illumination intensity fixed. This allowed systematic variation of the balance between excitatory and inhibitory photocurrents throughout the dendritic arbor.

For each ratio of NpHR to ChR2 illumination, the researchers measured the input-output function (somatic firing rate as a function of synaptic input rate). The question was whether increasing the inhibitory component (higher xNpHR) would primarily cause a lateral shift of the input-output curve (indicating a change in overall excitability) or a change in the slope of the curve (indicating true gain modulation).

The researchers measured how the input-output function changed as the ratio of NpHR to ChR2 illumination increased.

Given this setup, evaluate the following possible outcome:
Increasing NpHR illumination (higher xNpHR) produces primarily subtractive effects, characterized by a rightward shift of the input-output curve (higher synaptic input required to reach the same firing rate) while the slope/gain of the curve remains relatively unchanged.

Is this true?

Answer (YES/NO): NO